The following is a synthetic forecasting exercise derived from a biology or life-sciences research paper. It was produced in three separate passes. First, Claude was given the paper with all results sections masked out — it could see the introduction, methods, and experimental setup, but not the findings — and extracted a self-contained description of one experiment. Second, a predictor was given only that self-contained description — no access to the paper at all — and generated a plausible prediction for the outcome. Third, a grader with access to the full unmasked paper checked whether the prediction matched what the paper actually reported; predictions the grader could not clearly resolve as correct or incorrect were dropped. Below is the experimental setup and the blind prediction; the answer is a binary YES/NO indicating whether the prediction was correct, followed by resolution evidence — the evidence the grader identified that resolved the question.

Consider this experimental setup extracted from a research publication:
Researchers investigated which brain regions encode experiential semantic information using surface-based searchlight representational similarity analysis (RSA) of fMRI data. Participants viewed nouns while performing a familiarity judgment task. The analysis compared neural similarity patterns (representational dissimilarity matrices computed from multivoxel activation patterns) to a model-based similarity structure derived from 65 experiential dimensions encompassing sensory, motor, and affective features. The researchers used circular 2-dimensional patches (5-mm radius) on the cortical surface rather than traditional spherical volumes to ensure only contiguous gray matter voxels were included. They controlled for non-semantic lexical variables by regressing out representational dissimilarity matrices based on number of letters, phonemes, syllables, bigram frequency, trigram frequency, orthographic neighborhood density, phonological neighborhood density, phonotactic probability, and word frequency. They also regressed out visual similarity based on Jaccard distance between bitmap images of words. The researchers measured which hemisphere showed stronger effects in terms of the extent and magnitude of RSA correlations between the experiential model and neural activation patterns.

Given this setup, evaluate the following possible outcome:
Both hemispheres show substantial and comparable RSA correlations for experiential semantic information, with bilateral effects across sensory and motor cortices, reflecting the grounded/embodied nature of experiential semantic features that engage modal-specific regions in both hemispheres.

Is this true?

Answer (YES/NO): NO